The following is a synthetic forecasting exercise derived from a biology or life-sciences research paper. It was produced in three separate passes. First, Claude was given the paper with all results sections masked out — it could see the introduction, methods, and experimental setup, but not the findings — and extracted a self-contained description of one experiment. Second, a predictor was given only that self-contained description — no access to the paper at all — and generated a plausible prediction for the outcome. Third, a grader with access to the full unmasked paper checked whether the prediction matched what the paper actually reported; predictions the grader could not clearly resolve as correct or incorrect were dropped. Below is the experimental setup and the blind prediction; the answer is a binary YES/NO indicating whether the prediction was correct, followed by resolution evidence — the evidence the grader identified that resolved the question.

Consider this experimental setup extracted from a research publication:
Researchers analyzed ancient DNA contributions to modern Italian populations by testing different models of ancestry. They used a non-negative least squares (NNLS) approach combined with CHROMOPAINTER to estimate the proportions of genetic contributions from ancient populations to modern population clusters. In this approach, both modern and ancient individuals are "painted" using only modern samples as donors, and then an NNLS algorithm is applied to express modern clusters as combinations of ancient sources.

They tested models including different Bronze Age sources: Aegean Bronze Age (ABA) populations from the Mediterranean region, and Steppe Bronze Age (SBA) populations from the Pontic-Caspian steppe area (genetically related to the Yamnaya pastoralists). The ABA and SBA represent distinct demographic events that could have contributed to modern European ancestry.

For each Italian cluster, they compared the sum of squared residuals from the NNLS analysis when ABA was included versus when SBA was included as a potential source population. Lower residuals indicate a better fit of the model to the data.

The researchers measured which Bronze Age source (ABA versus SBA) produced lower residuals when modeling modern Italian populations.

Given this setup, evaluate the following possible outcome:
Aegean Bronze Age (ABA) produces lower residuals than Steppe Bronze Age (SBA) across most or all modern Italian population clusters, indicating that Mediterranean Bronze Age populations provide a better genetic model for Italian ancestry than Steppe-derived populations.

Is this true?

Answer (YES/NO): NO